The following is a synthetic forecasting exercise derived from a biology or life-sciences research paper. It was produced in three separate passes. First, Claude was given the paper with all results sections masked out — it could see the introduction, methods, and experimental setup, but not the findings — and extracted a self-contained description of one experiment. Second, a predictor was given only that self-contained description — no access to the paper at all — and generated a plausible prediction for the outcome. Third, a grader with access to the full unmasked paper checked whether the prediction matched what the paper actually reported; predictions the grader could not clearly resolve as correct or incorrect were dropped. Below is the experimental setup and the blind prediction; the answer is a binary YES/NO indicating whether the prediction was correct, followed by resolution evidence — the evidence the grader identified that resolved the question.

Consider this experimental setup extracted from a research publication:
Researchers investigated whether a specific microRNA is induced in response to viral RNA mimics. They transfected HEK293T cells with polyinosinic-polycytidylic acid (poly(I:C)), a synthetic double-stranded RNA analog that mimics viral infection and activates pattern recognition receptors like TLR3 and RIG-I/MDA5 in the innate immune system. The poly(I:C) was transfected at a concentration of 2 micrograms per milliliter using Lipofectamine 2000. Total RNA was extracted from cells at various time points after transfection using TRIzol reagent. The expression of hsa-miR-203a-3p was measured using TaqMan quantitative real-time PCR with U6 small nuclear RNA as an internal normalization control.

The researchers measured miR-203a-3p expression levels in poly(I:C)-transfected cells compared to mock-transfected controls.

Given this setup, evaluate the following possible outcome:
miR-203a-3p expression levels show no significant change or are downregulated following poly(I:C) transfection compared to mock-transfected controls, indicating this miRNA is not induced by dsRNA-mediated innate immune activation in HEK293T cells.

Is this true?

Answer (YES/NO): NO